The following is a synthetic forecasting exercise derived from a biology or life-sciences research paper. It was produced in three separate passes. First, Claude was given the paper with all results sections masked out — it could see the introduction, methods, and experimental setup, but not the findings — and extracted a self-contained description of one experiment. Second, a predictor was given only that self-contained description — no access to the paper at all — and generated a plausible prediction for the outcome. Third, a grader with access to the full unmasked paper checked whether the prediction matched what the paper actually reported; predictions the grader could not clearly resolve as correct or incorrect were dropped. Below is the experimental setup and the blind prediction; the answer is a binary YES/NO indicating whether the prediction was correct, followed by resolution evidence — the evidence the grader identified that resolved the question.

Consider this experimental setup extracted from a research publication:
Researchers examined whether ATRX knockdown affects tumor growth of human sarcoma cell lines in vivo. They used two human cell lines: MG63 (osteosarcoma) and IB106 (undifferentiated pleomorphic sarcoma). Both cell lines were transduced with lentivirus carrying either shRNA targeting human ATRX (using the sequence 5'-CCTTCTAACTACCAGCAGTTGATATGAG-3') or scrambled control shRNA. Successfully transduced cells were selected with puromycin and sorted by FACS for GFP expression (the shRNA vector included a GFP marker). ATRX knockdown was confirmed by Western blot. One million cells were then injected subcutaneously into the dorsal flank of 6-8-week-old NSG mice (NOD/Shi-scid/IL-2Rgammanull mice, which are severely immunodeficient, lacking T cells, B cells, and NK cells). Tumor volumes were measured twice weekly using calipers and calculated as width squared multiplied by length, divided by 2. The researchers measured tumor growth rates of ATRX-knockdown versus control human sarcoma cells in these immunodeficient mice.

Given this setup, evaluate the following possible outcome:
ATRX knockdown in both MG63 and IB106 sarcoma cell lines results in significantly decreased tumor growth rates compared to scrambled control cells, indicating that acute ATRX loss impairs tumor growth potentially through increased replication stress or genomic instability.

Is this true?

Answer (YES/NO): NO